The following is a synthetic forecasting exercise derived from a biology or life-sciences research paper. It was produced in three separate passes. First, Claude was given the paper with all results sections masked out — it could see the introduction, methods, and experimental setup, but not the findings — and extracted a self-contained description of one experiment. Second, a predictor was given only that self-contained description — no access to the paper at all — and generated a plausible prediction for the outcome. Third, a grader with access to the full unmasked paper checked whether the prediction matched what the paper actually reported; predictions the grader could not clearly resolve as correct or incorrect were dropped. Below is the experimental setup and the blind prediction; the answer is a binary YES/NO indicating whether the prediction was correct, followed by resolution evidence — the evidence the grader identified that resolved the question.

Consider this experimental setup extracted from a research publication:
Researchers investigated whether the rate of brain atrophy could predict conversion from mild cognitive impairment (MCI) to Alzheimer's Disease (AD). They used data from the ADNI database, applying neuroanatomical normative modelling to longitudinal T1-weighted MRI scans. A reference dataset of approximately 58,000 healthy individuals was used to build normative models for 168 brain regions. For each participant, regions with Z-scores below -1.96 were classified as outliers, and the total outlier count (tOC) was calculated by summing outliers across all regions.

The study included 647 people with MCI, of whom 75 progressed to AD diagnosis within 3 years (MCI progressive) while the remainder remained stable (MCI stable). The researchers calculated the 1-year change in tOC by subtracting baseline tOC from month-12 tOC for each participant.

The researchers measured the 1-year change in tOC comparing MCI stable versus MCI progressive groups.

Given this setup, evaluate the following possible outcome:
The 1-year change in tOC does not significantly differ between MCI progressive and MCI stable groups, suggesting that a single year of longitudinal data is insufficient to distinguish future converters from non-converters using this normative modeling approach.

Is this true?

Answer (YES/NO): NO